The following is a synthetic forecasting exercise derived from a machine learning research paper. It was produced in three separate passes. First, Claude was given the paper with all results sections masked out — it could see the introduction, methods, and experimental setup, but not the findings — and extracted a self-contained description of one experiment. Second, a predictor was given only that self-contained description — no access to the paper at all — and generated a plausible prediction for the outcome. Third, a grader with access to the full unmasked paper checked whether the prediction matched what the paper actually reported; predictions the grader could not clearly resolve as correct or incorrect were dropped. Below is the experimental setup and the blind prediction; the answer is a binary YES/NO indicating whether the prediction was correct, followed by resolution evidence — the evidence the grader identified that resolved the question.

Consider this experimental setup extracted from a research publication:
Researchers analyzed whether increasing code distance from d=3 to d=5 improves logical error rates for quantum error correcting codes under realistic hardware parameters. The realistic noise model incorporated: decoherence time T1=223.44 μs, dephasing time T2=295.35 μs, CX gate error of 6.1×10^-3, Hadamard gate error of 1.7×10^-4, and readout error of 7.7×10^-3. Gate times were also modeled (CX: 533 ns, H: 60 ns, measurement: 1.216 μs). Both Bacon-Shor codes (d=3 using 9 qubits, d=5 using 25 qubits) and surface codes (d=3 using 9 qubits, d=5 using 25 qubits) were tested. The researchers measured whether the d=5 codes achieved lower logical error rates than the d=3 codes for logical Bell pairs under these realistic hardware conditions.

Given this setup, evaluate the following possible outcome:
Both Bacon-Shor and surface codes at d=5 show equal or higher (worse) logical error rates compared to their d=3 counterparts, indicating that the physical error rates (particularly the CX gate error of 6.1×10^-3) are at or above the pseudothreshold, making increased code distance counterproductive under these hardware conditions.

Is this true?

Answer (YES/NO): YES